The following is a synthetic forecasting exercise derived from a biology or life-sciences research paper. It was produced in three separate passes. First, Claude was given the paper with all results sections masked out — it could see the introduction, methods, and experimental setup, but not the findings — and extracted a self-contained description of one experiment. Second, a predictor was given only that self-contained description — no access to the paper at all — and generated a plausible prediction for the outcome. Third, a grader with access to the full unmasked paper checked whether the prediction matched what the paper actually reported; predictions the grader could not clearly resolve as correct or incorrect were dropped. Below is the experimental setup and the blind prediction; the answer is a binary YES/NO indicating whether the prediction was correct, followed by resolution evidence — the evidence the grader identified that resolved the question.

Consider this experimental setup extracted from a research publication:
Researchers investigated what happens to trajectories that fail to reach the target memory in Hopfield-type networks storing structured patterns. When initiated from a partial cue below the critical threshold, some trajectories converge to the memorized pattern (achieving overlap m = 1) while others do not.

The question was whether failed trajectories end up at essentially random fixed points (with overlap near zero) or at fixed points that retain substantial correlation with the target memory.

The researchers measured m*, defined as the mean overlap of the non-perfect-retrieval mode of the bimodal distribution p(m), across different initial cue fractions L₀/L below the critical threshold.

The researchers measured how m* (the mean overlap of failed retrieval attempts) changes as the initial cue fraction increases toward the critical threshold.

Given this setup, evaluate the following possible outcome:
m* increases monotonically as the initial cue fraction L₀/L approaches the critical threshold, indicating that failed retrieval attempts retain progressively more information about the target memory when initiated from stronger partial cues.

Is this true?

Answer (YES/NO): YES